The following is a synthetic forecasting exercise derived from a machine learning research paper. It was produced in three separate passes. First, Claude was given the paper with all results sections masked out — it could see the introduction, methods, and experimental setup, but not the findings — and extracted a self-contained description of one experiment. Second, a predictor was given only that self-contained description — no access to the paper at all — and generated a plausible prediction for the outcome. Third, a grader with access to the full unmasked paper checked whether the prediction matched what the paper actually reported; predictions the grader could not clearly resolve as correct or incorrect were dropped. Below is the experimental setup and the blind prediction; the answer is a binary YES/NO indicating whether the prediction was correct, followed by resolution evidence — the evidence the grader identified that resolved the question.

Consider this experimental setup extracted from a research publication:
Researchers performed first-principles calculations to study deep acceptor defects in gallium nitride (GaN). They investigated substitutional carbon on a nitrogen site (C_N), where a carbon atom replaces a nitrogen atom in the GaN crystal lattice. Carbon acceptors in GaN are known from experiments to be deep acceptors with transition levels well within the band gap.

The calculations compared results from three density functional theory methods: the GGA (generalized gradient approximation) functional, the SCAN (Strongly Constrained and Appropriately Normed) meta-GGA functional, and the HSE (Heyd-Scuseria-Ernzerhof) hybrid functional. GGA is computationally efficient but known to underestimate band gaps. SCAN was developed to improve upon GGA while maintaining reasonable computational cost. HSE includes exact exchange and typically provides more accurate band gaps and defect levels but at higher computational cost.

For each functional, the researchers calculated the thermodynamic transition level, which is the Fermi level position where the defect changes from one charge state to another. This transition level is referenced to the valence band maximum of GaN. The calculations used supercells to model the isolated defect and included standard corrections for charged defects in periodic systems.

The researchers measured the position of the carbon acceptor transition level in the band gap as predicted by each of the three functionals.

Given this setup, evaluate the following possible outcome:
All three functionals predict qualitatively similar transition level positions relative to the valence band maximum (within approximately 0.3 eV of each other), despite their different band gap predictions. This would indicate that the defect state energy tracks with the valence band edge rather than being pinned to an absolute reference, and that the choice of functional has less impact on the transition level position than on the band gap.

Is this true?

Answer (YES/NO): NO